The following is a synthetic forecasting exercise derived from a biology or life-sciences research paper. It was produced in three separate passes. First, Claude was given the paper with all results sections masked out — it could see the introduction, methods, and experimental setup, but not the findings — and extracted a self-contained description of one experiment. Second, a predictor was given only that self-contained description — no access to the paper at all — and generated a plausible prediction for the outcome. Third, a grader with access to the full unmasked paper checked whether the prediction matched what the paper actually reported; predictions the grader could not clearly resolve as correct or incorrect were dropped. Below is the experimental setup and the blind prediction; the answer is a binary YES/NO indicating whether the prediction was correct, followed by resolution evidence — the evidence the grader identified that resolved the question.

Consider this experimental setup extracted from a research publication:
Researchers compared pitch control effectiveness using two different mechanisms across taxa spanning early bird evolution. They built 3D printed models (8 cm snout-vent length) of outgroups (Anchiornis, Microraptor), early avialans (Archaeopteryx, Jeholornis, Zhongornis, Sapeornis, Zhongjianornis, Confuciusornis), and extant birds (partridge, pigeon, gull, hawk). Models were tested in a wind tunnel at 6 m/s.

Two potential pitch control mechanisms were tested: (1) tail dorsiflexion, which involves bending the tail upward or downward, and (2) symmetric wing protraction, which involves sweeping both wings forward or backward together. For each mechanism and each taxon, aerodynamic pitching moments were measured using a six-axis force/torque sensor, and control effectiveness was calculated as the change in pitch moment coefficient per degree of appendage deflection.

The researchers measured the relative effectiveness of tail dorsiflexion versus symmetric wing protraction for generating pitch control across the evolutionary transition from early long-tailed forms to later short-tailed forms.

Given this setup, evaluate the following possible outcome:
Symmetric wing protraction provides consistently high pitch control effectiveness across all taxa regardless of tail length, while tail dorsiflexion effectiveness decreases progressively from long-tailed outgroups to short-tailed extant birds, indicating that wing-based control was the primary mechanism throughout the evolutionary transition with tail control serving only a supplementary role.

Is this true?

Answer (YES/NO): NO